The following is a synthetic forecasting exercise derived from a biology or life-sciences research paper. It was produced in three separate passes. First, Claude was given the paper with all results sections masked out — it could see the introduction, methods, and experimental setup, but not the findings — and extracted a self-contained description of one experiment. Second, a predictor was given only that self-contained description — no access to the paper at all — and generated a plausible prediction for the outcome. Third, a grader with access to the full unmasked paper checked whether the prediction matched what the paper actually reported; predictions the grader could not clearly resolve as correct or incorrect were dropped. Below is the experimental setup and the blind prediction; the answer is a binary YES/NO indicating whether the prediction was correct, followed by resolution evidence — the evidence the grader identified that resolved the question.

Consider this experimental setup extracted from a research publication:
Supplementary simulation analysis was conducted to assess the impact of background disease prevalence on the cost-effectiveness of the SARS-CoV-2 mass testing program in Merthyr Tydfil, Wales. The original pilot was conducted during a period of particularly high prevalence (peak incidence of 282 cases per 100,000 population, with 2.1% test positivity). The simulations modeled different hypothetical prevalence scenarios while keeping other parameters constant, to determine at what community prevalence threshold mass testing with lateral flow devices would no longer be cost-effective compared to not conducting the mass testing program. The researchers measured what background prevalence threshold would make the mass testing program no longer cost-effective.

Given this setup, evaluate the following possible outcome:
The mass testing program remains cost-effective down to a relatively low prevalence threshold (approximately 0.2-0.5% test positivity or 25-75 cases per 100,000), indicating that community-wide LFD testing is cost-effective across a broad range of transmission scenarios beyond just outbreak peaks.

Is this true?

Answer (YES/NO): NO